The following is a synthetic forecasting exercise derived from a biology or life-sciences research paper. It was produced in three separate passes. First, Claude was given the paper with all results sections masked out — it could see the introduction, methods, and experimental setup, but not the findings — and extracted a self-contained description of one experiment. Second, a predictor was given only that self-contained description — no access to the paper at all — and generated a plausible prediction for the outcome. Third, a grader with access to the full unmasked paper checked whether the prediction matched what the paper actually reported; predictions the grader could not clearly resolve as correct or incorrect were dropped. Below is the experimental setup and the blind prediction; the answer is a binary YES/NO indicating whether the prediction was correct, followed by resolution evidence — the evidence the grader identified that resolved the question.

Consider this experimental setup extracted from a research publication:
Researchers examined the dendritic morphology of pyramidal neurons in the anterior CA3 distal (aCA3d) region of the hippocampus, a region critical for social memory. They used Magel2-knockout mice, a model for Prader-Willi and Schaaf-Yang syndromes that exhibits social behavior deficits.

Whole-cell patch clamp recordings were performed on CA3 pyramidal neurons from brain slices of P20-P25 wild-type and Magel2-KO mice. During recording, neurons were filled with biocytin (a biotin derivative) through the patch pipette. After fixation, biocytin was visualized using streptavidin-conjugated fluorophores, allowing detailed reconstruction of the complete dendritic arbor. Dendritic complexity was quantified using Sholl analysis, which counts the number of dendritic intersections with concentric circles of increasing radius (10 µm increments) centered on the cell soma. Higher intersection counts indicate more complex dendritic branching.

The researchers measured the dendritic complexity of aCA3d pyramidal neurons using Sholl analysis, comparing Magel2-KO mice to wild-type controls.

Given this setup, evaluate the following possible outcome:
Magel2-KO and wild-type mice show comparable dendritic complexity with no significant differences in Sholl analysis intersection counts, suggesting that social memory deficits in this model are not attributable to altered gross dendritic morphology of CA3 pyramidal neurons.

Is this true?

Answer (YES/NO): YES